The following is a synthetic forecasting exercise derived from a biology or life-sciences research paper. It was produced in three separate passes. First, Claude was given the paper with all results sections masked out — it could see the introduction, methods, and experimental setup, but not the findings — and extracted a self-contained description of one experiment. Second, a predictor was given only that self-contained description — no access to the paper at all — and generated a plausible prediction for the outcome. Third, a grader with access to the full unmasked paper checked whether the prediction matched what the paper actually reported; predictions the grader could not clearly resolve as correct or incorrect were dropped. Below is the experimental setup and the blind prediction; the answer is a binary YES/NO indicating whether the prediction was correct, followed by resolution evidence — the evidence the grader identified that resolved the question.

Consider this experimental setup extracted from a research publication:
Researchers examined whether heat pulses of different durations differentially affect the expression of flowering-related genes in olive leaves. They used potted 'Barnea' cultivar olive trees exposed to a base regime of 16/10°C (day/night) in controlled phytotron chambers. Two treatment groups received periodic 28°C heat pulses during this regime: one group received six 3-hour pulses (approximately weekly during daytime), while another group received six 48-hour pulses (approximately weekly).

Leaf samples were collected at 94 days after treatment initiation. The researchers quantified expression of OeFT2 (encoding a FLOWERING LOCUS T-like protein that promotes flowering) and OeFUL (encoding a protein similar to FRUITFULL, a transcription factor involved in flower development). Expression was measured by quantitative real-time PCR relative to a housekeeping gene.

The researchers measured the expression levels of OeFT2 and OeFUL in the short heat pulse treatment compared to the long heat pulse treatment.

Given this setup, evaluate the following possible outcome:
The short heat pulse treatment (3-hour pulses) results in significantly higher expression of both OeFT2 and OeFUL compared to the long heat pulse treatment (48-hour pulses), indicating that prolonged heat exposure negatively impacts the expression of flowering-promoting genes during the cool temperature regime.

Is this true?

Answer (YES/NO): YES